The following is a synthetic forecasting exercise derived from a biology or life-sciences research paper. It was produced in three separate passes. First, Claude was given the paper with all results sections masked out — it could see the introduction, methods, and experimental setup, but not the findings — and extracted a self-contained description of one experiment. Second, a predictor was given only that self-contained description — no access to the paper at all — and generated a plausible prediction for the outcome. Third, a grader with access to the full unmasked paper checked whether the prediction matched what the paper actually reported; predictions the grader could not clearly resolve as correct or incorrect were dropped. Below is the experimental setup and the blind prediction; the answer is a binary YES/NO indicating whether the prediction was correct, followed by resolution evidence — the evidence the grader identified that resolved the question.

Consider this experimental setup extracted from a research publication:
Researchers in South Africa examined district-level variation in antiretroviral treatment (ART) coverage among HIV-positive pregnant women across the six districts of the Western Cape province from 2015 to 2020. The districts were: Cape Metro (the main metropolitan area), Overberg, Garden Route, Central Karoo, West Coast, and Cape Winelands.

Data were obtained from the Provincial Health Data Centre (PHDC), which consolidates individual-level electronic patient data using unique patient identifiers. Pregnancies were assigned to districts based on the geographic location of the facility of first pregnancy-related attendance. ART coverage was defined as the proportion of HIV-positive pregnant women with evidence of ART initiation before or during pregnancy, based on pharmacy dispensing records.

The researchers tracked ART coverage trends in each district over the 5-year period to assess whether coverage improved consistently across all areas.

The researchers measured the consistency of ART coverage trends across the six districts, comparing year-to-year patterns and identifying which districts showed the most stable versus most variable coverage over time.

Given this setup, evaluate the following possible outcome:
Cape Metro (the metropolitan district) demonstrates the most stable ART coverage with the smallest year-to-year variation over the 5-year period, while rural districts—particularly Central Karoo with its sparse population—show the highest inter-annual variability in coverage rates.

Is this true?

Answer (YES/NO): YES